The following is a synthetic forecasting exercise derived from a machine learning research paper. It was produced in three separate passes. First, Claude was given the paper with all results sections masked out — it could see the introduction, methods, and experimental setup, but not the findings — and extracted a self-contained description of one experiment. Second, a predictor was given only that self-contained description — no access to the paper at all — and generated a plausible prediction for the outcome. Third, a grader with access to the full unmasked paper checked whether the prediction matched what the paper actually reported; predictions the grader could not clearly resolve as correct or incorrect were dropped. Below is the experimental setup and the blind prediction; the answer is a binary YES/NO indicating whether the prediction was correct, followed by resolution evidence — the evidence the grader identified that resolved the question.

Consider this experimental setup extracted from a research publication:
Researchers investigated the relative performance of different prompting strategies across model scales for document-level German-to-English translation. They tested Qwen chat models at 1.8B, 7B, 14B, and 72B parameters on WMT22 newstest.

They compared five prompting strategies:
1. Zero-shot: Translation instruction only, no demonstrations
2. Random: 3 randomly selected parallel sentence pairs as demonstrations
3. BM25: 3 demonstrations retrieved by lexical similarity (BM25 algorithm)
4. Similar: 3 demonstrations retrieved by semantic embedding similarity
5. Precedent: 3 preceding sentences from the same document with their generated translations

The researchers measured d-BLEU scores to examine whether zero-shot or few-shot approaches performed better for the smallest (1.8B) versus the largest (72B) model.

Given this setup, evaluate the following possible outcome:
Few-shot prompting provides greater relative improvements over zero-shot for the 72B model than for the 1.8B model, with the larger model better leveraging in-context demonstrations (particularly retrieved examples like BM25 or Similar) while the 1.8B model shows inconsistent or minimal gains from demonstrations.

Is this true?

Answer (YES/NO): NO